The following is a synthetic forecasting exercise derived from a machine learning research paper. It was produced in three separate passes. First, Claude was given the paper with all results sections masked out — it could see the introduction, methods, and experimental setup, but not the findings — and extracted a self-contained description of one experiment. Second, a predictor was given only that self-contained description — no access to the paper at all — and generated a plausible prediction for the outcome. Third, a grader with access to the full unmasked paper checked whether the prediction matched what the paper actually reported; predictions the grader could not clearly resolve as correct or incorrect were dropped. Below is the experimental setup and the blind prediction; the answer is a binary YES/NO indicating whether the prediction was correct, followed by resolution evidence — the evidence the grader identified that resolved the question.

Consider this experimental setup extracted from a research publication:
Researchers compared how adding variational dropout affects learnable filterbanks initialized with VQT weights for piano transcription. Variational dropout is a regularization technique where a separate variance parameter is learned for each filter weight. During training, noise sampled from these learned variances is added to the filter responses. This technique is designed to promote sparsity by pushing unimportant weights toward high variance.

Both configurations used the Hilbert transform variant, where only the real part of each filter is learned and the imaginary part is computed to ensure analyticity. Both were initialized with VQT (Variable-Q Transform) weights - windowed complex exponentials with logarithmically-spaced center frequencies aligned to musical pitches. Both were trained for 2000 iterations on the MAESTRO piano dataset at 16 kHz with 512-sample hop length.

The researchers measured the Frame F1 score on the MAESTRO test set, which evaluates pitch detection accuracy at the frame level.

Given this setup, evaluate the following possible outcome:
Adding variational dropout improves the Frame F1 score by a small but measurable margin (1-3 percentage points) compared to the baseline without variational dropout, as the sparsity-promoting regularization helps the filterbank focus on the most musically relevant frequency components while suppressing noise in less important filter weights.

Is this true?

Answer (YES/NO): NO